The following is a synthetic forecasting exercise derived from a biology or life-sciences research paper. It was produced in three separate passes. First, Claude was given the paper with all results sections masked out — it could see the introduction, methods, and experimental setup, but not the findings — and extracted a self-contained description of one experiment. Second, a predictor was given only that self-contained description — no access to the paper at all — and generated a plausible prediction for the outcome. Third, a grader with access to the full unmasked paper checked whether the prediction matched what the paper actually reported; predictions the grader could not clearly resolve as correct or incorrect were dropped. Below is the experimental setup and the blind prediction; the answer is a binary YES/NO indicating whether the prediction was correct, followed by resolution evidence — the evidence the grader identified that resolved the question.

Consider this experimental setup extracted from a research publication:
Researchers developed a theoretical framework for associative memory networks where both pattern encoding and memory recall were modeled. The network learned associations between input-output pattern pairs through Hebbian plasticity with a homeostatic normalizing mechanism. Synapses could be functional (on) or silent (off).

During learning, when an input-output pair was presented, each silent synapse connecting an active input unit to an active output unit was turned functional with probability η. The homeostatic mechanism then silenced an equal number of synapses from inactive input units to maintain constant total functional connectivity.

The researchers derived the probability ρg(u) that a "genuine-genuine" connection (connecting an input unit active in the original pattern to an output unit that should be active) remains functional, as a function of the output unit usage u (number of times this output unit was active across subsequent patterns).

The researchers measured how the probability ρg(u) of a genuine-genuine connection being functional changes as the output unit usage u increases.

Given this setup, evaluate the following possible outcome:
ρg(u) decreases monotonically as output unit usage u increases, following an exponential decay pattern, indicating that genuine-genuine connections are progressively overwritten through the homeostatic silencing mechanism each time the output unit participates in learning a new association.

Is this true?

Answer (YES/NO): YES